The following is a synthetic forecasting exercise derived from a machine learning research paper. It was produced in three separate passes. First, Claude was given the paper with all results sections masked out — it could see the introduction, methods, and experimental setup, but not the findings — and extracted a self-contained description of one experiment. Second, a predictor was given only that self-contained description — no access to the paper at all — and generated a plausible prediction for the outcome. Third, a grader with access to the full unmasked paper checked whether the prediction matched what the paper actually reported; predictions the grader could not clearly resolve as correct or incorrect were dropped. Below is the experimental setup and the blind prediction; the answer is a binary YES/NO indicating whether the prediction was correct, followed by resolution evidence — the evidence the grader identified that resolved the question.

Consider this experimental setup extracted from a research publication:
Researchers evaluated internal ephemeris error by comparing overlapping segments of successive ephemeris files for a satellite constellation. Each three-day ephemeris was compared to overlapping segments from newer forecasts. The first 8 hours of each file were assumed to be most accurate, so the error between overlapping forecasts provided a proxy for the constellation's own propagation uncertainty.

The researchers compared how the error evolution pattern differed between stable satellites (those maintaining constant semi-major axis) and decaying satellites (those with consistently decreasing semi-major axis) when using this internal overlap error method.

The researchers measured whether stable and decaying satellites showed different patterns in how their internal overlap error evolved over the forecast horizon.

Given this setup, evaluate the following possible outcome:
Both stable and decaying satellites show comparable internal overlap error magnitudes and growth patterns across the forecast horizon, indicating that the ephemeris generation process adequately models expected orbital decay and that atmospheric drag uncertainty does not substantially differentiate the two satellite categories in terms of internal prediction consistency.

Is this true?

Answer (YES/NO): NO